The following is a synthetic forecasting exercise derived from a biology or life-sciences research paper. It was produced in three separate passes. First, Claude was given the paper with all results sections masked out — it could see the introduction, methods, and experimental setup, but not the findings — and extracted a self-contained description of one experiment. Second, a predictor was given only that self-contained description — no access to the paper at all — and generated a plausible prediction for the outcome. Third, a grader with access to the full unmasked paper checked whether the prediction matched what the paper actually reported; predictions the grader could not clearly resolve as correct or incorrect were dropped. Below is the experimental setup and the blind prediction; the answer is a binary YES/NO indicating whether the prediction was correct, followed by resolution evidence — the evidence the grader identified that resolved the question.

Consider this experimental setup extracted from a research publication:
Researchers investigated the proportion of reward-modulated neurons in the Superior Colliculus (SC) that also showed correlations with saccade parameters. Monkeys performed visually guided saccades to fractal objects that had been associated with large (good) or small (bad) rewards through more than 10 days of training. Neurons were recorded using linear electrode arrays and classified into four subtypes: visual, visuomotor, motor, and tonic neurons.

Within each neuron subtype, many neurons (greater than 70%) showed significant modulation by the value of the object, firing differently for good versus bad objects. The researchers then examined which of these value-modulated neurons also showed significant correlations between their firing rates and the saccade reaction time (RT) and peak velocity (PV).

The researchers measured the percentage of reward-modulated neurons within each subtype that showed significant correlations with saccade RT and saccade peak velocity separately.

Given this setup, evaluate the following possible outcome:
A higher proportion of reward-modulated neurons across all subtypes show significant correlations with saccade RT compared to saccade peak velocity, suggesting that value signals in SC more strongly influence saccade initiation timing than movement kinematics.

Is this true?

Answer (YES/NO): YES